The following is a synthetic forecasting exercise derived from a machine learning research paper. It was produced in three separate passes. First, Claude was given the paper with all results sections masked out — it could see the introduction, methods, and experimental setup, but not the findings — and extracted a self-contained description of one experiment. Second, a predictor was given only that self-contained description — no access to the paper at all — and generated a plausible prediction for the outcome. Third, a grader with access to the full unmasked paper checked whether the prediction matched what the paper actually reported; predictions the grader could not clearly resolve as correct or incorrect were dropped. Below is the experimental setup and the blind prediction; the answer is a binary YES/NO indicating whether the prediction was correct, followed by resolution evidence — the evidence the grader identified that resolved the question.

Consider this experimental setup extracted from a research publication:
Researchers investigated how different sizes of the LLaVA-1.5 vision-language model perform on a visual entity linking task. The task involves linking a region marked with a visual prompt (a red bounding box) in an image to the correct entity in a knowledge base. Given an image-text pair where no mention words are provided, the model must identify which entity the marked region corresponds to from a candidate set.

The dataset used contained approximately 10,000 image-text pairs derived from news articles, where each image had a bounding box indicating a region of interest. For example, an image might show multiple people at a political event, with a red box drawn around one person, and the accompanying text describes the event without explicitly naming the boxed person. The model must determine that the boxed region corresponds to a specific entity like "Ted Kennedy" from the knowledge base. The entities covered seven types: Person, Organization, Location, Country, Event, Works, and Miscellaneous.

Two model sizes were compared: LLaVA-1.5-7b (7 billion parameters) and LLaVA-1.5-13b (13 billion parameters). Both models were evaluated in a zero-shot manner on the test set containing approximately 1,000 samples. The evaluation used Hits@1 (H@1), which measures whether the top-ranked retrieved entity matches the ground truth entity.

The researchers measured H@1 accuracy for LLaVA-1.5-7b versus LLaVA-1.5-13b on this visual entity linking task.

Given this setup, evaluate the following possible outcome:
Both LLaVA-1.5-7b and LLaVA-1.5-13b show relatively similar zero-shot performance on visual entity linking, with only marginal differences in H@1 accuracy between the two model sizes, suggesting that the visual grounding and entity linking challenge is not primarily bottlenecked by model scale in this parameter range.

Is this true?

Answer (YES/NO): NO